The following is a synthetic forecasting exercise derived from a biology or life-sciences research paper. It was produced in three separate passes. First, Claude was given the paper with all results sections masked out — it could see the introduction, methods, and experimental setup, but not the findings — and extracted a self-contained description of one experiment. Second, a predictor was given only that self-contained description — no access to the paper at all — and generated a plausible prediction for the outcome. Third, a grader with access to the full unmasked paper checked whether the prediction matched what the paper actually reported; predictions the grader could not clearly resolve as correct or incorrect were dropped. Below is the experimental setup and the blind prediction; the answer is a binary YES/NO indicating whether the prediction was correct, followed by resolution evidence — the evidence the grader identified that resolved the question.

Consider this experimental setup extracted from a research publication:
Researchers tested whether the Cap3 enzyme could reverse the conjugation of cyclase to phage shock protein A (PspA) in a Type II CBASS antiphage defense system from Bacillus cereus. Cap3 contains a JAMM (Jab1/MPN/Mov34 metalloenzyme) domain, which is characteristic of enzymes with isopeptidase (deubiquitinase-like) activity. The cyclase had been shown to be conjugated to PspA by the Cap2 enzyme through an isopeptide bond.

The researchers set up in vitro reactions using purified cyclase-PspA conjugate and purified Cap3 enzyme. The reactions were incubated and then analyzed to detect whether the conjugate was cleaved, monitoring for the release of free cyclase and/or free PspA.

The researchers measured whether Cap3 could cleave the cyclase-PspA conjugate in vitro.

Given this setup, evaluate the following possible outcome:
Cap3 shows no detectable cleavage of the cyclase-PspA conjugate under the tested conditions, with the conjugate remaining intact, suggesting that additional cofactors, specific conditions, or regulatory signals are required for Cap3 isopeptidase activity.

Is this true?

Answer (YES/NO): NO